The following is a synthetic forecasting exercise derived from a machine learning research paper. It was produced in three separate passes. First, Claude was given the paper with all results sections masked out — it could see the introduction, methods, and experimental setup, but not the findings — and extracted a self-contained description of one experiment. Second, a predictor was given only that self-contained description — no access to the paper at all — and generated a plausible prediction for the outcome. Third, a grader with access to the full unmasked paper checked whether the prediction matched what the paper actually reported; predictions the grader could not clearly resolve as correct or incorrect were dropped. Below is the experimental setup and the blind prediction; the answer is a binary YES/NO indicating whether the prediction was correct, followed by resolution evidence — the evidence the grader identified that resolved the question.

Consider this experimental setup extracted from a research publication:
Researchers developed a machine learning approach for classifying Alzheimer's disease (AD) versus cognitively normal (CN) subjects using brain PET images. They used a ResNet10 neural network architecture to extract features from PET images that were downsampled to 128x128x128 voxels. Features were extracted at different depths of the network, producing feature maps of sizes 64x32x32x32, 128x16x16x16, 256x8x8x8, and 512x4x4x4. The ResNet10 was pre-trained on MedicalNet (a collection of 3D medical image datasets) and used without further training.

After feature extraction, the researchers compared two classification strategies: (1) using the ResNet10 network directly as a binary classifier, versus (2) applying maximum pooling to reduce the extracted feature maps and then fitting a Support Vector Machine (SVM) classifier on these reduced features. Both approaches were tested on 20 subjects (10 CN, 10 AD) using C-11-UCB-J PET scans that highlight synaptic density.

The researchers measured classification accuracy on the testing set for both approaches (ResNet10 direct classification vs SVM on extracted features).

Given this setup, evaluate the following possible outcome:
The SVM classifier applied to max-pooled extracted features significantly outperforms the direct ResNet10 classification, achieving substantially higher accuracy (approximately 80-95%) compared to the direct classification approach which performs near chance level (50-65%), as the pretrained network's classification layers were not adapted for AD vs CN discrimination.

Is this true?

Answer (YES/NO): YES